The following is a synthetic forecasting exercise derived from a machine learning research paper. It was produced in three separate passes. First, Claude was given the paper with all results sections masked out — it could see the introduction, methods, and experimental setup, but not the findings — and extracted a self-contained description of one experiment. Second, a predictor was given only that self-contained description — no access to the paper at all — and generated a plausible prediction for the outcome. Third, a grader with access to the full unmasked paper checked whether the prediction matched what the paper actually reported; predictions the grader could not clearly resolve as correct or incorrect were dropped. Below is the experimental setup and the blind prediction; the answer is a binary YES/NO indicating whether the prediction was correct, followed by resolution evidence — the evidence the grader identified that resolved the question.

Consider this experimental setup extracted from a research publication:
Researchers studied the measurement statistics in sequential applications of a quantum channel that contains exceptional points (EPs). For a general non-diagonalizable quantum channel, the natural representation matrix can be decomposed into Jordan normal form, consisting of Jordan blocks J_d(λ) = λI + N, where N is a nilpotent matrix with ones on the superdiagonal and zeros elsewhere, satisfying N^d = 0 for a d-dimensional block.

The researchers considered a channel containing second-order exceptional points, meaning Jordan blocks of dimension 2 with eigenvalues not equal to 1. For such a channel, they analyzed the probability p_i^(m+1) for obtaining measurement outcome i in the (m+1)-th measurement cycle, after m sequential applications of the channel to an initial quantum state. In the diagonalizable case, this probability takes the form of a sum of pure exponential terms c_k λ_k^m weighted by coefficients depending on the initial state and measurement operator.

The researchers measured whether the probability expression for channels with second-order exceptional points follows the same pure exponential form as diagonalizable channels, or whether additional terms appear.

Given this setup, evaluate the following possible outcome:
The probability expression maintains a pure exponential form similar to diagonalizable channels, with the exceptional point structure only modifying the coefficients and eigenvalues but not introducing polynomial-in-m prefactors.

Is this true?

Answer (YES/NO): NO